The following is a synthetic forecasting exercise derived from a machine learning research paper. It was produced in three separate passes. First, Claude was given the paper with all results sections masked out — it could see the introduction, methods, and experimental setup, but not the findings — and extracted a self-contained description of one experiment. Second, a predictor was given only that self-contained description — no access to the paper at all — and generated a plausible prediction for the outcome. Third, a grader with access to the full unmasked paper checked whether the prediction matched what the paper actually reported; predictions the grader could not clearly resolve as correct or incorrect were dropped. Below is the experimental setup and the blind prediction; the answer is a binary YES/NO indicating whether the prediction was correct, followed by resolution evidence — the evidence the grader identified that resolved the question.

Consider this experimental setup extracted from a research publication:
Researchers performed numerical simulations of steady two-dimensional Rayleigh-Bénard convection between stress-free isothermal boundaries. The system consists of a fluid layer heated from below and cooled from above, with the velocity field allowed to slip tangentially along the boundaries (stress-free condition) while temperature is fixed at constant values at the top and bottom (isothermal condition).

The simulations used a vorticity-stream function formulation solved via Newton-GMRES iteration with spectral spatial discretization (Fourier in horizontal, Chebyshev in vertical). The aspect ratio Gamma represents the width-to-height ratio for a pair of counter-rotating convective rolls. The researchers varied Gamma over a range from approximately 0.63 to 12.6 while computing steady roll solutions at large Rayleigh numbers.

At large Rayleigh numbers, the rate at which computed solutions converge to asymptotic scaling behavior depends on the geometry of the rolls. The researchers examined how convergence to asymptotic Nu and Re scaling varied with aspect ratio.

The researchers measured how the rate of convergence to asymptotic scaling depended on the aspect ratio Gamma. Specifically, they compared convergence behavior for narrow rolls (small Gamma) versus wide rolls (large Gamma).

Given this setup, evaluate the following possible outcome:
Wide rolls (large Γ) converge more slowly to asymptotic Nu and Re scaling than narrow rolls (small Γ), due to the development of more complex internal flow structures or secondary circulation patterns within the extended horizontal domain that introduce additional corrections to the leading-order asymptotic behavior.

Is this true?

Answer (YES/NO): NO